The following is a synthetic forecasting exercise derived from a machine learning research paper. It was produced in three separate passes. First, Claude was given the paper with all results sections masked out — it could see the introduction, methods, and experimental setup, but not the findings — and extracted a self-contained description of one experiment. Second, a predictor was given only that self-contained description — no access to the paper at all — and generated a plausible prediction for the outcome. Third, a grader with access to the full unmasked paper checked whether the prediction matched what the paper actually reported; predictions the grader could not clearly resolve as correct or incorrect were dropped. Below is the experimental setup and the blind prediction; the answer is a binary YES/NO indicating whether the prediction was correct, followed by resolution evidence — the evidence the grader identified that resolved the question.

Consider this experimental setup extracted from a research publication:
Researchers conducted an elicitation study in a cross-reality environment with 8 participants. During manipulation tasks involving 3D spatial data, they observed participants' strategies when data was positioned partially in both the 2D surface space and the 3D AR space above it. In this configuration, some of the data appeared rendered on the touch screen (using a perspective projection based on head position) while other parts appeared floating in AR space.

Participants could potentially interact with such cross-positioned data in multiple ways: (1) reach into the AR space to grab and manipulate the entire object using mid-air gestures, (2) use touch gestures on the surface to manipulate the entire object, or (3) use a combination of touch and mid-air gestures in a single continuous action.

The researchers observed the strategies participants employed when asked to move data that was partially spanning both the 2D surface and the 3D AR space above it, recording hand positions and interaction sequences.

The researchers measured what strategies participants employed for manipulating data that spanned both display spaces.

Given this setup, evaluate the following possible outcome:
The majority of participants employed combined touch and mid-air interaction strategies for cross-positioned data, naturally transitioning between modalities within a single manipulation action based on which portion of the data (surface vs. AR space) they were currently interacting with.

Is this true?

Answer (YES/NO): NO